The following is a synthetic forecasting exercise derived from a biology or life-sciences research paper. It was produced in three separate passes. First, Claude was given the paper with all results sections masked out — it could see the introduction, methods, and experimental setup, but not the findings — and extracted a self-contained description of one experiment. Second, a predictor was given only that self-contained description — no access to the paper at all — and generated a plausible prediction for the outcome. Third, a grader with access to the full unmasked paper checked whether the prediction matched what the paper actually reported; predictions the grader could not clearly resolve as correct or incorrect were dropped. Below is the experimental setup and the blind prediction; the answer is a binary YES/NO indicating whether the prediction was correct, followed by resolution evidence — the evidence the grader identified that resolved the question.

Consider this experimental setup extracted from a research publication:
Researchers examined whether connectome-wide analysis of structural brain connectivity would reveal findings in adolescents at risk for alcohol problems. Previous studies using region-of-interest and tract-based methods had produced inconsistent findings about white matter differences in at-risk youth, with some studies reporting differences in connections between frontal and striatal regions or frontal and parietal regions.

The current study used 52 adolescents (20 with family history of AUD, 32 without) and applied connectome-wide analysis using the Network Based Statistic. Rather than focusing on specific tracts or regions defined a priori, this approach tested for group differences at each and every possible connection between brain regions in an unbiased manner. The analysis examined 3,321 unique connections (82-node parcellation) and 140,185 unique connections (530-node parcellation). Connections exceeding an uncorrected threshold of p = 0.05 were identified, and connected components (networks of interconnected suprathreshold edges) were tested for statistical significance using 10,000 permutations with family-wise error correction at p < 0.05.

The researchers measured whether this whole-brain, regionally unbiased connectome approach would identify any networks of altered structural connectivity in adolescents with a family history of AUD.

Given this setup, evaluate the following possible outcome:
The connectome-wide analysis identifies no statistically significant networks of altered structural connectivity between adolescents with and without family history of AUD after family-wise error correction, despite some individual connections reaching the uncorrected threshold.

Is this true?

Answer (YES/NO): YES